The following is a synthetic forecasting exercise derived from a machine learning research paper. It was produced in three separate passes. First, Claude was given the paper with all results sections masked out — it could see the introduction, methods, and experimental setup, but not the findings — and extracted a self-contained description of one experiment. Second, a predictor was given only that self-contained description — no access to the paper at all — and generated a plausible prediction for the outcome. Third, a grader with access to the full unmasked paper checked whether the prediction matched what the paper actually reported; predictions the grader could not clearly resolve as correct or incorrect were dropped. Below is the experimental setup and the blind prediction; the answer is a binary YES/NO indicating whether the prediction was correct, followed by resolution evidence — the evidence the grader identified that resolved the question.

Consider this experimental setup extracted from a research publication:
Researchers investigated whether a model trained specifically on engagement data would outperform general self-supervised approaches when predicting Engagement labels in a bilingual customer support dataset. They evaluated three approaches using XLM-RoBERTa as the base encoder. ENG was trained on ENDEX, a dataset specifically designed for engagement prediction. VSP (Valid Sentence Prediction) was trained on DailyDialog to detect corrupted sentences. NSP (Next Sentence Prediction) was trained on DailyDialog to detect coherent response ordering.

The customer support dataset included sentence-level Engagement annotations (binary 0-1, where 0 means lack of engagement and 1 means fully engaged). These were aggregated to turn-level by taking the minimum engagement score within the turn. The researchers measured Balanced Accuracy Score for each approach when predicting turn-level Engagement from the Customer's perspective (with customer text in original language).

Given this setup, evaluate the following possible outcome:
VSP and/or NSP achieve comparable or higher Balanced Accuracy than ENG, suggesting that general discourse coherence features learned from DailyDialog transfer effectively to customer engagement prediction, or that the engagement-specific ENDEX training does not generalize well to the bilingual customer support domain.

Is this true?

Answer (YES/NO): YES